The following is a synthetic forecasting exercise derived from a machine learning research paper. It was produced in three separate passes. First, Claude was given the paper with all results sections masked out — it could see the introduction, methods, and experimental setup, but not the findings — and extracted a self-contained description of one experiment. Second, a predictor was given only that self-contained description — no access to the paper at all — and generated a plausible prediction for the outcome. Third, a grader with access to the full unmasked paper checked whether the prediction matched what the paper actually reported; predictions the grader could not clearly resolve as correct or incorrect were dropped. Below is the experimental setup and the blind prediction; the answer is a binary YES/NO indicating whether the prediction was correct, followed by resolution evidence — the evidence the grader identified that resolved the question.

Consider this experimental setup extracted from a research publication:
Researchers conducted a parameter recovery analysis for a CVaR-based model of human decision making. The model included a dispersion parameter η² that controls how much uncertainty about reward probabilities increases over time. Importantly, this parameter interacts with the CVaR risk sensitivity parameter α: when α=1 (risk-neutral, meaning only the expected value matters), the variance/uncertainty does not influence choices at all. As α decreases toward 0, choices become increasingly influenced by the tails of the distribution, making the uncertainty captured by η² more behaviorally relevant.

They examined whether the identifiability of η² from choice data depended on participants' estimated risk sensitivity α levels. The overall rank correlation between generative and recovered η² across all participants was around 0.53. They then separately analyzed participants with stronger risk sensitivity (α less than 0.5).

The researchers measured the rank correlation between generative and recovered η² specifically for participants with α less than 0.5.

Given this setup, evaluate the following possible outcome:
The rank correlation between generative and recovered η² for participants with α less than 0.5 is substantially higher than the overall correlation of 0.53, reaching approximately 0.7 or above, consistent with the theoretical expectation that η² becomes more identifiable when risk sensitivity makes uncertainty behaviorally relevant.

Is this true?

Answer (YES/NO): YES